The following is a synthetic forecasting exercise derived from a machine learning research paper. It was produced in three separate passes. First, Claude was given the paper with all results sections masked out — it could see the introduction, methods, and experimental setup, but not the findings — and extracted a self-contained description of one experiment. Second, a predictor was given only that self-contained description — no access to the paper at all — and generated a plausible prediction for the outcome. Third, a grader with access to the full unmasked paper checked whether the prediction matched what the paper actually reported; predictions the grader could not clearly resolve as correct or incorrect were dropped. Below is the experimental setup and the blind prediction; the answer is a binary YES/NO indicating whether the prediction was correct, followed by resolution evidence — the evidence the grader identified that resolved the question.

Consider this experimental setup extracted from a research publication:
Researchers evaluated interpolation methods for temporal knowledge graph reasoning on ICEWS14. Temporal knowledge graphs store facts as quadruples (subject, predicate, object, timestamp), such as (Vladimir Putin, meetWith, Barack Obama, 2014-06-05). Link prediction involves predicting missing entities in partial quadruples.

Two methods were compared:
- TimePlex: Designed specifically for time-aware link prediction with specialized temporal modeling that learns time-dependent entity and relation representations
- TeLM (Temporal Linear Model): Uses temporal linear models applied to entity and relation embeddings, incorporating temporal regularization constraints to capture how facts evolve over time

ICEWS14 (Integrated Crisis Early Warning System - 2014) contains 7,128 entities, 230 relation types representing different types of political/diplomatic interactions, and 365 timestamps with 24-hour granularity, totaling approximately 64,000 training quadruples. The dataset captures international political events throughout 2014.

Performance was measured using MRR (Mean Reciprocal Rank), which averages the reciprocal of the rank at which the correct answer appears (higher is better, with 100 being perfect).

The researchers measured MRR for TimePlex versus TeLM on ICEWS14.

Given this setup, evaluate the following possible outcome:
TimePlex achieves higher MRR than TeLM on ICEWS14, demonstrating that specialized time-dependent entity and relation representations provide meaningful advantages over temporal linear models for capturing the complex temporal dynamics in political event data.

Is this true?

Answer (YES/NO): NO